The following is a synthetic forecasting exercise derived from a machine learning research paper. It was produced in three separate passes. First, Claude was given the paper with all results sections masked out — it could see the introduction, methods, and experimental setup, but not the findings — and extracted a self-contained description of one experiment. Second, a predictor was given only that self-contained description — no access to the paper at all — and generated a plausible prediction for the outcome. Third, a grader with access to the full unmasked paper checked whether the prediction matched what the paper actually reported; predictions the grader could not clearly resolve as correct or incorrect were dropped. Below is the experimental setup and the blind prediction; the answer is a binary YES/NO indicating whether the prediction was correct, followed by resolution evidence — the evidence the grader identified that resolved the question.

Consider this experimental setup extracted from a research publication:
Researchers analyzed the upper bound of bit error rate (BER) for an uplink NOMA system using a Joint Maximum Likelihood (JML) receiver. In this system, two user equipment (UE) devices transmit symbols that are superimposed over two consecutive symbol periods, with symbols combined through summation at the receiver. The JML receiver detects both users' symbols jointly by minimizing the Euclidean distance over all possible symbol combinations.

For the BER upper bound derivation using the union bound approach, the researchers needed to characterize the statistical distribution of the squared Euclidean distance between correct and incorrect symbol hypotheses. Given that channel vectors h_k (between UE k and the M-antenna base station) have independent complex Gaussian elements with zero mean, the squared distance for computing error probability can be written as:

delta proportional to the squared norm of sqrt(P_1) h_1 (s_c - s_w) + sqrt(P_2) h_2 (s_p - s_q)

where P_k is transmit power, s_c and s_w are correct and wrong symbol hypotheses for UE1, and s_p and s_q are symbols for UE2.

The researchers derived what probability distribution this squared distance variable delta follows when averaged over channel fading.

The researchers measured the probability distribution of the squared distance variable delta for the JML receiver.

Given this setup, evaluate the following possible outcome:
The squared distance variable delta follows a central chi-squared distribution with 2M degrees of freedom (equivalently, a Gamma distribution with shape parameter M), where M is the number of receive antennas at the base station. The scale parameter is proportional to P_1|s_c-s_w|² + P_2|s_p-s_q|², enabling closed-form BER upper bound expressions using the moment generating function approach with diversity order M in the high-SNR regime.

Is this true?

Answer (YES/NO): YES